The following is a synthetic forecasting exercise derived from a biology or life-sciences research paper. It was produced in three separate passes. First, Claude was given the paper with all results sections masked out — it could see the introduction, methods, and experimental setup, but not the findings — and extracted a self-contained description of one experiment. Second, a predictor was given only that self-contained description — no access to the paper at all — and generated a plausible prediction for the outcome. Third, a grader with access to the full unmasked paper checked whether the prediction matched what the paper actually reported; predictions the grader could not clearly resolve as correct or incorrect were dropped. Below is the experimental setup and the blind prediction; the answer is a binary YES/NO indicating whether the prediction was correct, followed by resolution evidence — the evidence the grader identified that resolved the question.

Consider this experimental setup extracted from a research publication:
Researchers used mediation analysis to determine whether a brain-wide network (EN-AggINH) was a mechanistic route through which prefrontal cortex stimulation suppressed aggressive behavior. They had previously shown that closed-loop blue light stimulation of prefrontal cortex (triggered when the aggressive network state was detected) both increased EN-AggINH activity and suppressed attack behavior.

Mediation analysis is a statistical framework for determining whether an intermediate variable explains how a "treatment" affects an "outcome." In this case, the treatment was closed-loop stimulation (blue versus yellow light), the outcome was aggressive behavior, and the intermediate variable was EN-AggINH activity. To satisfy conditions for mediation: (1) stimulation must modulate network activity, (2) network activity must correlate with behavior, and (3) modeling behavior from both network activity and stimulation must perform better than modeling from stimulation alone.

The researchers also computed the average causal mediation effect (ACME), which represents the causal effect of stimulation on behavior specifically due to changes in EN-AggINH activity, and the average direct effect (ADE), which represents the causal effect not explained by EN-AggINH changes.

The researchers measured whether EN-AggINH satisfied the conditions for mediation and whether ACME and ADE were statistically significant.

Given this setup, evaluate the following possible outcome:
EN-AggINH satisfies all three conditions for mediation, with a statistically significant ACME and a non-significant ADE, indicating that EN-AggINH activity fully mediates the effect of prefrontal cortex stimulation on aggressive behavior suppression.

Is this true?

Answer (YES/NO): YES